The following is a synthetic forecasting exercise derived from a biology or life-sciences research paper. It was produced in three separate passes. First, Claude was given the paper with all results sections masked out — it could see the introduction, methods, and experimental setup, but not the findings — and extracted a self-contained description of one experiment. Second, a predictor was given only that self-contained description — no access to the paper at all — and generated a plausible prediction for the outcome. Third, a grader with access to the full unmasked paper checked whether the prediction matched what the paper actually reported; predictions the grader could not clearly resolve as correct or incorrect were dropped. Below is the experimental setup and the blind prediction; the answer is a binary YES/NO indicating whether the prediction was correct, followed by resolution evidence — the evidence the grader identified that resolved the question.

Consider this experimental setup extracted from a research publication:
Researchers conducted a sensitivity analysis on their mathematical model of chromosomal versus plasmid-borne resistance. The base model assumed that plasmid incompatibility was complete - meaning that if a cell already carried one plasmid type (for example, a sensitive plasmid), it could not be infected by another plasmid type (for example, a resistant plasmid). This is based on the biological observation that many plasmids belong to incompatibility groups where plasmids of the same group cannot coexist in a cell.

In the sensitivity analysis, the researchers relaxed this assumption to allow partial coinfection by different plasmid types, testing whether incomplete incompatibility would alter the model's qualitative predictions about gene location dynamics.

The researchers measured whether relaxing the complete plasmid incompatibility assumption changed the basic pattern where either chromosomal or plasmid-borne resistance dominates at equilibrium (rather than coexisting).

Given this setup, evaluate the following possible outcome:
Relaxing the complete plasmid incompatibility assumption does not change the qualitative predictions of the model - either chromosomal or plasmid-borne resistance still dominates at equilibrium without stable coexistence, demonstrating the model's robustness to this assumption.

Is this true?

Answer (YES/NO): YES